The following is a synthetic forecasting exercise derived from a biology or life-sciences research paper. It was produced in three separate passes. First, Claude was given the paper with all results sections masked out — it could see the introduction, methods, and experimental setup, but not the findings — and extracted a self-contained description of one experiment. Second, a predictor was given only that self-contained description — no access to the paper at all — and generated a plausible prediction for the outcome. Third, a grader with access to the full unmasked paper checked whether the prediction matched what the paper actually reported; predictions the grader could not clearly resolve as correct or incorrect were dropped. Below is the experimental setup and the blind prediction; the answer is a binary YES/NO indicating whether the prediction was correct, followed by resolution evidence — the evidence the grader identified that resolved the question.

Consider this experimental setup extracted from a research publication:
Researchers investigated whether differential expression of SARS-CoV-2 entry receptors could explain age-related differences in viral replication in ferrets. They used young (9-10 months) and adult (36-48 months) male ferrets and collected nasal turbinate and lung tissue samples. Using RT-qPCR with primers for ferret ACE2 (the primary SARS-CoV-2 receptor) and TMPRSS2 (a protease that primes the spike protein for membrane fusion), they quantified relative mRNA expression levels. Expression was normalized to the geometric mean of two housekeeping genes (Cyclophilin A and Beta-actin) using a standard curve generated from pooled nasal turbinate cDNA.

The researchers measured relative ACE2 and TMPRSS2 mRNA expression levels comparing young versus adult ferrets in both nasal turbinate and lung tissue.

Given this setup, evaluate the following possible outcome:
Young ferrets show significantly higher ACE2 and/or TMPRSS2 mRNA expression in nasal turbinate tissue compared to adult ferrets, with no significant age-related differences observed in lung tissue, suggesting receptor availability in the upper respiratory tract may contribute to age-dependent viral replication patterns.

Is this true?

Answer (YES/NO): NO